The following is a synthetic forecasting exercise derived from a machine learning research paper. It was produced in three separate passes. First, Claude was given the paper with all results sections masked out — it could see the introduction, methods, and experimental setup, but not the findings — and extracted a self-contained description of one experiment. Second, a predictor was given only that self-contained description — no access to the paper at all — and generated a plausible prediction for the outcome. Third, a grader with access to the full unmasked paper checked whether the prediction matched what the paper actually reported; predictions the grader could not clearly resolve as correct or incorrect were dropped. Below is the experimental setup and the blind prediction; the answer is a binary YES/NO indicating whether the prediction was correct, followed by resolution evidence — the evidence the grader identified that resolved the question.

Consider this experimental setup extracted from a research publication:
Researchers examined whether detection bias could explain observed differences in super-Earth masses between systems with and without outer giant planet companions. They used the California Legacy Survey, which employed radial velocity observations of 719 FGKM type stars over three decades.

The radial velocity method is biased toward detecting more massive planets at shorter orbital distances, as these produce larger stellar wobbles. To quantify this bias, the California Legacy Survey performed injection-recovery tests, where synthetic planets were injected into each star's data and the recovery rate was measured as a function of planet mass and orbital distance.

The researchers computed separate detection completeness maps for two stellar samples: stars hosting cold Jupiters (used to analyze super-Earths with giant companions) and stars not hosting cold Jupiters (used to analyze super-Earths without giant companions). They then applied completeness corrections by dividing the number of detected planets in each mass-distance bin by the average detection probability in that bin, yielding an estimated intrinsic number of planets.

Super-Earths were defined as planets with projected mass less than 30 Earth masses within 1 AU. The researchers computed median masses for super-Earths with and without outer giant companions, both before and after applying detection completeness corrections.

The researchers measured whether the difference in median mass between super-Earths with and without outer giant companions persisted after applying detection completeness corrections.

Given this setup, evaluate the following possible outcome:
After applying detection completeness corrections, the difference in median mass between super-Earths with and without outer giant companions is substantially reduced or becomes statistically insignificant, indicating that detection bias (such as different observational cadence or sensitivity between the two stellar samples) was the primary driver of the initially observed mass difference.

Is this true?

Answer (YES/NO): NO